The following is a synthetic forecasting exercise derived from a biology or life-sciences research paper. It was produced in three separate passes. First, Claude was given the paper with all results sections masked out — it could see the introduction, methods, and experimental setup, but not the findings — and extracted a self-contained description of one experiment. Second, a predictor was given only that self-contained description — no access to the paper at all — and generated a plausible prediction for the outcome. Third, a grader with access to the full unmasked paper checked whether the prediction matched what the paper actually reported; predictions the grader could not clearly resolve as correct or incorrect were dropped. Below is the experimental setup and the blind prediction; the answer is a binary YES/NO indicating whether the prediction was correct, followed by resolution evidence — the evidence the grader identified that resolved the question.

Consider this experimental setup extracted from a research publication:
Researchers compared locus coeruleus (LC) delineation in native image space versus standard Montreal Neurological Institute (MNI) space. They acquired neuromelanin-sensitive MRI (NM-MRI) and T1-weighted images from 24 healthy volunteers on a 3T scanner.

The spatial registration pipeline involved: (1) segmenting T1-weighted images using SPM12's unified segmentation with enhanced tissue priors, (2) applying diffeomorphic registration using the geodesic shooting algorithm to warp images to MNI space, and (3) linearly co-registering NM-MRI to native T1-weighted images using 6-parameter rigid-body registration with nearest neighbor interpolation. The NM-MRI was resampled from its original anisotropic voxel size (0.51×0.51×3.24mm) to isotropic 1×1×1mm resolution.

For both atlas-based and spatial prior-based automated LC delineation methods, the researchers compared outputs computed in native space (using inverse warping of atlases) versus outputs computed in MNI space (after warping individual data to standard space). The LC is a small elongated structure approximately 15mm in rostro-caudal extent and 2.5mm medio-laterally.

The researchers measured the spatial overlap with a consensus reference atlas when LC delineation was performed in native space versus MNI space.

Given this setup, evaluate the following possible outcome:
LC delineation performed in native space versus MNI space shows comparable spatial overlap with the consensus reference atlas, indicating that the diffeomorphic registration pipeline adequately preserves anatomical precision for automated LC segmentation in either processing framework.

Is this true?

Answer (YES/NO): NO